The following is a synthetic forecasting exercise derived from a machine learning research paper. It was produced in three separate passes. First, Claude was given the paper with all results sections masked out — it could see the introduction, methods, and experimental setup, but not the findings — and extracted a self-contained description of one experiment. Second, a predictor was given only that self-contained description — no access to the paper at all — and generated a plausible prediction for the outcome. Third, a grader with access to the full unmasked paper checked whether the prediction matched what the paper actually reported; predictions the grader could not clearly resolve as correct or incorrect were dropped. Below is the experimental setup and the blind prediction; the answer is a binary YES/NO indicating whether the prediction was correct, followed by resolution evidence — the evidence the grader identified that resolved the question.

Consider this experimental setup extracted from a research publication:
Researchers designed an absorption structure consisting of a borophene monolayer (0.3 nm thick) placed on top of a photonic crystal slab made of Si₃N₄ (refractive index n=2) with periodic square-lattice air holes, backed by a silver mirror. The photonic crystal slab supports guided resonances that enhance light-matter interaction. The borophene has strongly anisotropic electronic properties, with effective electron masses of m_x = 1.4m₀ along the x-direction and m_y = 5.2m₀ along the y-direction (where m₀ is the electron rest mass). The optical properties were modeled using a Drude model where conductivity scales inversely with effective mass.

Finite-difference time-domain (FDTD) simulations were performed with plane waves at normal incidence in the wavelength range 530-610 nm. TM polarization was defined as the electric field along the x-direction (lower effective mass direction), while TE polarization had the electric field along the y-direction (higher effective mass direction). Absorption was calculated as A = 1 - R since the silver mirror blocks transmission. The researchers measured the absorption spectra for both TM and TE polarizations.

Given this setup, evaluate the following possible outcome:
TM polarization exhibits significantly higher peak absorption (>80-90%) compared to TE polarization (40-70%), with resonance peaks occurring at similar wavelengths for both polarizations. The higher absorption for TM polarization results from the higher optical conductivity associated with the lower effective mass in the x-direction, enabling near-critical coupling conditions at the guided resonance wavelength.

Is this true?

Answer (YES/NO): NO